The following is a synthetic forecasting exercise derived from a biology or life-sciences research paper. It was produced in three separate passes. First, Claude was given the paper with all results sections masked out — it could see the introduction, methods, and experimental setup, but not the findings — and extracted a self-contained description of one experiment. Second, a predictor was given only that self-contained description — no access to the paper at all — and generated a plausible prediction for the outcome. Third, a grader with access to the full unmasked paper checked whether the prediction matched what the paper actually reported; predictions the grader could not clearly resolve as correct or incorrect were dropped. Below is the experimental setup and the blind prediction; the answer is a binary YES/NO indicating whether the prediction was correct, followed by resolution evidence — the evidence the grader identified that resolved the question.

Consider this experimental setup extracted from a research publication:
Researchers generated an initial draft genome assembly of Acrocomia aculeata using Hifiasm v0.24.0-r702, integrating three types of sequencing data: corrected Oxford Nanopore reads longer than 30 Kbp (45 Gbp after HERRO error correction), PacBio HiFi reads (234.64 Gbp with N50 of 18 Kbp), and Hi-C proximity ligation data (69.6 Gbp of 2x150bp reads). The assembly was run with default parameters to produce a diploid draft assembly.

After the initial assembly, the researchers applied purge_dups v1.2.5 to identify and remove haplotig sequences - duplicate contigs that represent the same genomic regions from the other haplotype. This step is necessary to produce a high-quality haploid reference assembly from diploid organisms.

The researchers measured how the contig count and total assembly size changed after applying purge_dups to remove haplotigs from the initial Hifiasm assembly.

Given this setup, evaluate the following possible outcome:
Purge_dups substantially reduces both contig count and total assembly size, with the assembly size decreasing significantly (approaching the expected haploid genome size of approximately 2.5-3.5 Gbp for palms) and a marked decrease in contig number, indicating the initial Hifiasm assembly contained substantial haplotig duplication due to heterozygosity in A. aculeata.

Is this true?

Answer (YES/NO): NO